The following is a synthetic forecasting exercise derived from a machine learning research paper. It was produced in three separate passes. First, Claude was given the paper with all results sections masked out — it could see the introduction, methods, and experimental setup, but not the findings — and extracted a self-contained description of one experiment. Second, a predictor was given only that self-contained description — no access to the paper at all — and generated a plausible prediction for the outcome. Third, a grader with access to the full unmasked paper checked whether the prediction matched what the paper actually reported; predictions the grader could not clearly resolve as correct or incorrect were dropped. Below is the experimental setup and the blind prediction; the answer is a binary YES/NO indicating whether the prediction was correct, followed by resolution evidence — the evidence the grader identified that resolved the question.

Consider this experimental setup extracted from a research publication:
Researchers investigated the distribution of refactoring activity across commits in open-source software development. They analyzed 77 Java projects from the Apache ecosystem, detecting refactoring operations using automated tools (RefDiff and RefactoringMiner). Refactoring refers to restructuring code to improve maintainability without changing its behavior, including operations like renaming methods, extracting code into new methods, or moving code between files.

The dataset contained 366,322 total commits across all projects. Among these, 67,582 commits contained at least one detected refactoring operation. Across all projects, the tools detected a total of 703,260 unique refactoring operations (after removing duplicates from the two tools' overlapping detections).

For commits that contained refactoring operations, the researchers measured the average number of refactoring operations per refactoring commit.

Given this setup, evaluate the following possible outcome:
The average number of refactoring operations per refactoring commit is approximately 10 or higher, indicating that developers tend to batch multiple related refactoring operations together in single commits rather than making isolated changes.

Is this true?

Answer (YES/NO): YES